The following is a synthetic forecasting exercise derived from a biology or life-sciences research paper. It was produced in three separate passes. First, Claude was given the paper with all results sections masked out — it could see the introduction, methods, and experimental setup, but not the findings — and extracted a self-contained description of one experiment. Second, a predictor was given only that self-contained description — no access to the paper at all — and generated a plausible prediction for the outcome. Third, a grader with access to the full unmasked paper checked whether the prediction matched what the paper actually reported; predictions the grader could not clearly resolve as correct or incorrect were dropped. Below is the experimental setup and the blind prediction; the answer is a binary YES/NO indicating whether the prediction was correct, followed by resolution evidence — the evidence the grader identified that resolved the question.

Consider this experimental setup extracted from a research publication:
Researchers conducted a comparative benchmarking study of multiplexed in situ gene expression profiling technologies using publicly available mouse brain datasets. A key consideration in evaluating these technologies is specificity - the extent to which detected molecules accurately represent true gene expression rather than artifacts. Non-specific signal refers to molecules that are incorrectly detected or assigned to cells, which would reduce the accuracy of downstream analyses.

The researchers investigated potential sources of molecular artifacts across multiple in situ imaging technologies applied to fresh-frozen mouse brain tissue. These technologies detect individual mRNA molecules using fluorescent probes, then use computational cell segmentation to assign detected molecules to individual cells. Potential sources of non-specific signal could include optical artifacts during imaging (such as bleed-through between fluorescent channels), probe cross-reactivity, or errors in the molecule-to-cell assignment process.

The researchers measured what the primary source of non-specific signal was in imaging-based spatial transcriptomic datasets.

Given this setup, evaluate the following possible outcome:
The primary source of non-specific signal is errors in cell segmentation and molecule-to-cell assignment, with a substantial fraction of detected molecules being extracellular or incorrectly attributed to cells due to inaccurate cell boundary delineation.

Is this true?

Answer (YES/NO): YES